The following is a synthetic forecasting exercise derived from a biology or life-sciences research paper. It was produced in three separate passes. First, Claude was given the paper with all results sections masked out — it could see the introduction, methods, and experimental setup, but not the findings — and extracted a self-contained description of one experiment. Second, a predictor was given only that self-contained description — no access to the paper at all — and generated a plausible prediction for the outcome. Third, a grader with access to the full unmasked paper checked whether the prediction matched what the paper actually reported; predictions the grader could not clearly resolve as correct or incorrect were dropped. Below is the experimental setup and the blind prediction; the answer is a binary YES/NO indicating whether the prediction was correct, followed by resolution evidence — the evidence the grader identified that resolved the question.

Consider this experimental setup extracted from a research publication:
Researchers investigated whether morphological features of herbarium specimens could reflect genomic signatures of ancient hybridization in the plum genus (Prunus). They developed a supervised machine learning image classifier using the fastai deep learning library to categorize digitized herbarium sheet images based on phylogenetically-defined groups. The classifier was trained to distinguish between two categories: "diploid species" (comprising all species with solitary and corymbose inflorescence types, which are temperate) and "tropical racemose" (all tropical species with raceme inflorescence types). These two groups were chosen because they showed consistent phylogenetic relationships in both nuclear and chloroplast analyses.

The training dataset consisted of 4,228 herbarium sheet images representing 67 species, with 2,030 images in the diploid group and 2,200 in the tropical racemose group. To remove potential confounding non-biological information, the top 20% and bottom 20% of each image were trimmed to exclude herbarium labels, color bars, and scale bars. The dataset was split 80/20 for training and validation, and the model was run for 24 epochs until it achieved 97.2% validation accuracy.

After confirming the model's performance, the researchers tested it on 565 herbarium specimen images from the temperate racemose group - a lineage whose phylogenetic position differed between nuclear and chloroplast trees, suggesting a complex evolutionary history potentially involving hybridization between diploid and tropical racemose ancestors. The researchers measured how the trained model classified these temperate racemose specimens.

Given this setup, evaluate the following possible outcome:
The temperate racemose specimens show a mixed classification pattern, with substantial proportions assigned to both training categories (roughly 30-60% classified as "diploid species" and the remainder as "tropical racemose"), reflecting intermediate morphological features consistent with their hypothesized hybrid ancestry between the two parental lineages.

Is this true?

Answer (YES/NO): YES